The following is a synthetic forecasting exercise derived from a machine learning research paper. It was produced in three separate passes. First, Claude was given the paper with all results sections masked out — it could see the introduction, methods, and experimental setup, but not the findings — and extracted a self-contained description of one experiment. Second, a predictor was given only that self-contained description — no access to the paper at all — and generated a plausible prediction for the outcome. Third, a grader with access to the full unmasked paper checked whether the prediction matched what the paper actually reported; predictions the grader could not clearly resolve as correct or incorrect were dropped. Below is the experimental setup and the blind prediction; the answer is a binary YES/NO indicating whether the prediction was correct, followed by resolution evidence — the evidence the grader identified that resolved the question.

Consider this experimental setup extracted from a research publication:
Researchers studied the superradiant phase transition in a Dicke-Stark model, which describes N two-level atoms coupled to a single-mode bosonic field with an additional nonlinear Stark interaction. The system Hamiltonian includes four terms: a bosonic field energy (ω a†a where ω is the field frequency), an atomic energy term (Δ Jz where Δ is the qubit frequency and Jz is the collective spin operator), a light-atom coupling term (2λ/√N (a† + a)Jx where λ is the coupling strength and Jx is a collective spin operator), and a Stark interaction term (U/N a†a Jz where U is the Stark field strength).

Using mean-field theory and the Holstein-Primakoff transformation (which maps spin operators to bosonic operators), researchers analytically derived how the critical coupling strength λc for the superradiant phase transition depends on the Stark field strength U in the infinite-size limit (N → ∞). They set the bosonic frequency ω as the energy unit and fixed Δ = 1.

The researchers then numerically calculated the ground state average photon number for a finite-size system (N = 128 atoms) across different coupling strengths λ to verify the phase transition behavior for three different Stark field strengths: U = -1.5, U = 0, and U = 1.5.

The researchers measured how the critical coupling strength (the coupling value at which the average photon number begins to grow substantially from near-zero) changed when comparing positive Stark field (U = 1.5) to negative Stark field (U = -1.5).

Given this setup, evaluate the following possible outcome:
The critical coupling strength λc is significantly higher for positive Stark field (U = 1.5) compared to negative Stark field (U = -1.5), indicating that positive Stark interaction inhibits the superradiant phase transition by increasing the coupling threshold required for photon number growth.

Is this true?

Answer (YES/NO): NO